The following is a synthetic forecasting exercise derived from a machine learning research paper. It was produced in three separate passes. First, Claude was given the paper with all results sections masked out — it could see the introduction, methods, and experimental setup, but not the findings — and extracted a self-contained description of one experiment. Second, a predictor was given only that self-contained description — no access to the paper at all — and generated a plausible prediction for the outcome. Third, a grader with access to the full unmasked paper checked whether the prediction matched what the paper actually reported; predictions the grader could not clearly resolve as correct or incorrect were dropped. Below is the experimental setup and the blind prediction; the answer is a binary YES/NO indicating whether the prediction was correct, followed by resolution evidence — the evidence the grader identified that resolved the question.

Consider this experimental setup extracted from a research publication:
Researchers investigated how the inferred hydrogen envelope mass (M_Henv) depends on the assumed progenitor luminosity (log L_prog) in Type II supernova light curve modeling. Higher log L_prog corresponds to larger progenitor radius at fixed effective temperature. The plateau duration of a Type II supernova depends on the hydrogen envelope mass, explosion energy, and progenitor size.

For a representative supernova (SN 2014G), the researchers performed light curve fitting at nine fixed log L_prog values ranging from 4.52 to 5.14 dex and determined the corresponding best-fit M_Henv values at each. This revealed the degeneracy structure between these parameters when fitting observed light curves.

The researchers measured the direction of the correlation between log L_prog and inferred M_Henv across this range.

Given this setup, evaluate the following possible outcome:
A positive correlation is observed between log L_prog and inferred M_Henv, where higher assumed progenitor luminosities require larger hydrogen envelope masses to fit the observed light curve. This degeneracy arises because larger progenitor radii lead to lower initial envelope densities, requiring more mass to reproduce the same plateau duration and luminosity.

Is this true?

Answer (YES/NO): NO